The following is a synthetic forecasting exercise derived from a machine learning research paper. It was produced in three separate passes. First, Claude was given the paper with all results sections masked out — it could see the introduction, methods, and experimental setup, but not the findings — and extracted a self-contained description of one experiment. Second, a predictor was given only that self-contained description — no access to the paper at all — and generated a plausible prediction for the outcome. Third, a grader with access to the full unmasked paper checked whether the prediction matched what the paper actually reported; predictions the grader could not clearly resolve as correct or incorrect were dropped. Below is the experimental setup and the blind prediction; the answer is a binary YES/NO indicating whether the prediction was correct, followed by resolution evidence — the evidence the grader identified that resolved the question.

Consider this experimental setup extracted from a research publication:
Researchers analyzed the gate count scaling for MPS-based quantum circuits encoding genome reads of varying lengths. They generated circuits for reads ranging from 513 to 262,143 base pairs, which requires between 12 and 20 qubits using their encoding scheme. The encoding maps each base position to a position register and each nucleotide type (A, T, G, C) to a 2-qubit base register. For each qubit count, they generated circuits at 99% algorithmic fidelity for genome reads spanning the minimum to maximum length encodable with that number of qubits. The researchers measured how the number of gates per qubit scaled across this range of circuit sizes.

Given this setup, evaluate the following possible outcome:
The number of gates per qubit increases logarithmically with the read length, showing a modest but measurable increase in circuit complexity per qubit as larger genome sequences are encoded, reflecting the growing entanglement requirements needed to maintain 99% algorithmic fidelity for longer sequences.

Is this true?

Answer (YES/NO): NO